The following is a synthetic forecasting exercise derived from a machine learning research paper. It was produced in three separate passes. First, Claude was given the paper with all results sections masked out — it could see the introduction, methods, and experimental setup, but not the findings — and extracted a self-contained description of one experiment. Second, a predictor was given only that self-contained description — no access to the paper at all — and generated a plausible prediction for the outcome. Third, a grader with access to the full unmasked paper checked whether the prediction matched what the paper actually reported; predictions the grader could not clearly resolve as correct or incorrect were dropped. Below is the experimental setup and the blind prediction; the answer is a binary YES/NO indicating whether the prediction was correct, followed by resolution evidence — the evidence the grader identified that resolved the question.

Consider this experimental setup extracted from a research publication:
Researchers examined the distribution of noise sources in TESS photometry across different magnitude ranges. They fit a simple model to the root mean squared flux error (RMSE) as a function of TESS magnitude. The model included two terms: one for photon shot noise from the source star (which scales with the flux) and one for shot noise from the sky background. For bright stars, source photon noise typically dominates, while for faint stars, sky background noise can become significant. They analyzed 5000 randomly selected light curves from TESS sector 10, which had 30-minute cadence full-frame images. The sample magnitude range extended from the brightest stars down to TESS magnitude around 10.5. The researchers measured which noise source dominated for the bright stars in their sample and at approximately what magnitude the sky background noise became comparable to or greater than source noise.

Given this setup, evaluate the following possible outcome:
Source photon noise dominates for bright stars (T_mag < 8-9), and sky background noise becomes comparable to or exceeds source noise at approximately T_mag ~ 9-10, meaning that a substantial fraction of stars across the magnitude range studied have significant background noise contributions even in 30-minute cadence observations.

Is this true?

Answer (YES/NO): NO